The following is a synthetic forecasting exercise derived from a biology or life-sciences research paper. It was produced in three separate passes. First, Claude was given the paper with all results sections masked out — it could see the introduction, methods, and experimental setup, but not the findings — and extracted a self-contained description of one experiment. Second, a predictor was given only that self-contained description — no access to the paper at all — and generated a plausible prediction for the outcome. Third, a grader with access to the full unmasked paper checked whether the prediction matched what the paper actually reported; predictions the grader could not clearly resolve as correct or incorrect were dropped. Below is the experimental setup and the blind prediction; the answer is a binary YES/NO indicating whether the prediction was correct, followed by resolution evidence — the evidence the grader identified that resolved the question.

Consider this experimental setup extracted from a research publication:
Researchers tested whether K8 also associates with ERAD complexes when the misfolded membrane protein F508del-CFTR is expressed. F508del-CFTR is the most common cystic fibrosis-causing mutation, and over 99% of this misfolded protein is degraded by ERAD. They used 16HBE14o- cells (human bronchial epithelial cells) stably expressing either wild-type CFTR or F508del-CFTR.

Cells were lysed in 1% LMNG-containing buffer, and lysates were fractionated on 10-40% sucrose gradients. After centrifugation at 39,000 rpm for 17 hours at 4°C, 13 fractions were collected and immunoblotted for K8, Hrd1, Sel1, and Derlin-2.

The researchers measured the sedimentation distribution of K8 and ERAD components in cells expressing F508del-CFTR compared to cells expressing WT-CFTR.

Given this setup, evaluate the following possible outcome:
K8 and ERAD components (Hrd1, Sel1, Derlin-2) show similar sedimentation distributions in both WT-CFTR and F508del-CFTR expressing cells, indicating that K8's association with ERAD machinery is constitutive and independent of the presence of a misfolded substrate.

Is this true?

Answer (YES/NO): NO